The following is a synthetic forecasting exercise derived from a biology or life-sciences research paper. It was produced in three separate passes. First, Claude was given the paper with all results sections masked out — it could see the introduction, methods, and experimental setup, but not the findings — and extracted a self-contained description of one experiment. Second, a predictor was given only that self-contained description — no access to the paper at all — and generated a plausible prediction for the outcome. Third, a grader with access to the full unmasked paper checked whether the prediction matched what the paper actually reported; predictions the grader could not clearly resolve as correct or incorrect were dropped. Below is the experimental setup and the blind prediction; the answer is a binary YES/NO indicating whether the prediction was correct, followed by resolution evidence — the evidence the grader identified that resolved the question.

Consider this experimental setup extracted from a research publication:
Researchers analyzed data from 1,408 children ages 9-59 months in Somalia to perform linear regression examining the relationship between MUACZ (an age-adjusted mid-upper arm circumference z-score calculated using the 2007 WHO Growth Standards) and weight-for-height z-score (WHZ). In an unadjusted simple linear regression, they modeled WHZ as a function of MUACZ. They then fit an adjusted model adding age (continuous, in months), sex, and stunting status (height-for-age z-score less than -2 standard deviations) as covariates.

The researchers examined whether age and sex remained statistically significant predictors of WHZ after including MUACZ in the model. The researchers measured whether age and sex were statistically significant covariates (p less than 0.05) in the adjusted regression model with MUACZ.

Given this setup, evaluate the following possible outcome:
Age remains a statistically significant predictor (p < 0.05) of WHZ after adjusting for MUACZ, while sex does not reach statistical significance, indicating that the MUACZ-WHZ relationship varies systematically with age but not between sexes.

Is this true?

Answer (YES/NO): NO